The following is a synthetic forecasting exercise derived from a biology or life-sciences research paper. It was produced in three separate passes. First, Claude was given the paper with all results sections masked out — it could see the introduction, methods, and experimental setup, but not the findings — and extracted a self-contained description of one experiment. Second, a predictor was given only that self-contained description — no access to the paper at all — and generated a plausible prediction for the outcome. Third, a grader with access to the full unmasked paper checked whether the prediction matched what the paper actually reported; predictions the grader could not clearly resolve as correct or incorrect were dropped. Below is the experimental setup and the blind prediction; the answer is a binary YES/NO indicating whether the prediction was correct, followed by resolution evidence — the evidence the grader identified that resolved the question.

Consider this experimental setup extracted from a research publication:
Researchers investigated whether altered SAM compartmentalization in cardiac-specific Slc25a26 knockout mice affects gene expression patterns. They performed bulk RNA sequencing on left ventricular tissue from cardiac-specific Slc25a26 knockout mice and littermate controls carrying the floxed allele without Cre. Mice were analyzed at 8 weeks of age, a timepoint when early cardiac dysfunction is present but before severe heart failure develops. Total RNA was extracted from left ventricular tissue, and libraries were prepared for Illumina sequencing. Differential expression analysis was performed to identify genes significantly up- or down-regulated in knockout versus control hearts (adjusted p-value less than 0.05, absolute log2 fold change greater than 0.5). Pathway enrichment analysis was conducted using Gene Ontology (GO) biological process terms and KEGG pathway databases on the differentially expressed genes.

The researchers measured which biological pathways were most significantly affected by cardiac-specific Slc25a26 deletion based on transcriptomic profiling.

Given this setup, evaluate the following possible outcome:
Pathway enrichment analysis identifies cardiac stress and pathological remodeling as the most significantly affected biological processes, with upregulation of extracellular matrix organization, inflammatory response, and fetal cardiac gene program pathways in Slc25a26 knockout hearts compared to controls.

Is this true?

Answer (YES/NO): NO